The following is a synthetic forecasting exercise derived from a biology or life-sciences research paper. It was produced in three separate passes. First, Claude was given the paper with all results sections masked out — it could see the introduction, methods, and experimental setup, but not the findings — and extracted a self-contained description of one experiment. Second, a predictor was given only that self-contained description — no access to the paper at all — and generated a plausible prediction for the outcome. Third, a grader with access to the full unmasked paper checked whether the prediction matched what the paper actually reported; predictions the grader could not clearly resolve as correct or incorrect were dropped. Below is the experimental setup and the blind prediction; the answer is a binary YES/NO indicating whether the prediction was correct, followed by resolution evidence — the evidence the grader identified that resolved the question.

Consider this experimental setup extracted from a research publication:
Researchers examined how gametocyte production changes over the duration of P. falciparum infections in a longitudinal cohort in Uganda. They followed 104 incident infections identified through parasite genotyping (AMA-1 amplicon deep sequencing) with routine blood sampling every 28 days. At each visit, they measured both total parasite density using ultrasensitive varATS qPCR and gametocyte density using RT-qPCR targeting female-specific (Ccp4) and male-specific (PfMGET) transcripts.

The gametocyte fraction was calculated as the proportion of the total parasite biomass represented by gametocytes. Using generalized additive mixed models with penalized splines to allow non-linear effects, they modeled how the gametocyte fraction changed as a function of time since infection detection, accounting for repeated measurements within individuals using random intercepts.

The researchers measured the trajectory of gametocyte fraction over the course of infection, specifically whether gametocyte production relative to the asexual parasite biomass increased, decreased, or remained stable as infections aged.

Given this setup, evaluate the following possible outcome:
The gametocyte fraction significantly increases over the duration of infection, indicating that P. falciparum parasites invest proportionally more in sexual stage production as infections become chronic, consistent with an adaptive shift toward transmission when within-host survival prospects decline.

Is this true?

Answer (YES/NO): YES